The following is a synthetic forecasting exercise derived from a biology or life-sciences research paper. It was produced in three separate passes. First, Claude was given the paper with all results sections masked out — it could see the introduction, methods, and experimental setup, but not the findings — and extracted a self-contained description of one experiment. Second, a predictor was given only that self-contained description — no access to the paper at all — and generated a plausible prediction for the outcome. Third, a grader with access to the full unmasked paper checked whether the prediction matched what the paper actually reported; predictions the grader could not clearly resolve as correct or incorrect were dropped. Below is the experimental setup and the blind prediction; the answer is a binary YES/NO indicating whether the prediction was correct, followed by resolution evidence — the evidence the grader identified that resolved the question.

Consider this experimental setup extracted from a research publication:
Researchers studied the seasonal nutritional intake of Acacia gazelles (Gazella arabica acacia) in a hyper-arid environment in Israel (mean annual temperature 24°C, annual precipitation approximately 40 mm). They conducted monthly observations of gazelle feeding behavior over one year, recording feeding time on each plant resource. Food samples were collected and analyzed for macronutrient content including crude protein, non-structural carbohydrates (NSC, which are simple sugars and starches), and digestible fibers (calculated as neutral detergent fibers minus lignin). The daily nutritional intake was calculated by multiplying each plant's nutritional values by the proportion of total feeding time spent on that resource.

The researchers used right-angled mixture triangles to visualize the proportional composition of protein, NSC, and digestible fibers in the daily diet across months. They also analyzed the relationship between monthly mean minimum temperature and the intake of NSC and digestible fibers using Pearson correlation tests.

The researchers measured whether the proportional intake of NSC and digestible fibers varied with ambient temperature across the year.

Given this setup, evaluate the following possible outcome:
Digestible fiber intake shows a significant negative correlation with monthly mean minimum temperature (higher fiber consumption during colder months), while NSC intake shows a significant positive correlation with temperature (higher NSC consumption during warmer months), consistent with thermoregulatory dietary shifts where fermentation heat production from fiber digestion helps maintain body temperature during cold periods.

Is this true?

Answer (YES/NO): NO